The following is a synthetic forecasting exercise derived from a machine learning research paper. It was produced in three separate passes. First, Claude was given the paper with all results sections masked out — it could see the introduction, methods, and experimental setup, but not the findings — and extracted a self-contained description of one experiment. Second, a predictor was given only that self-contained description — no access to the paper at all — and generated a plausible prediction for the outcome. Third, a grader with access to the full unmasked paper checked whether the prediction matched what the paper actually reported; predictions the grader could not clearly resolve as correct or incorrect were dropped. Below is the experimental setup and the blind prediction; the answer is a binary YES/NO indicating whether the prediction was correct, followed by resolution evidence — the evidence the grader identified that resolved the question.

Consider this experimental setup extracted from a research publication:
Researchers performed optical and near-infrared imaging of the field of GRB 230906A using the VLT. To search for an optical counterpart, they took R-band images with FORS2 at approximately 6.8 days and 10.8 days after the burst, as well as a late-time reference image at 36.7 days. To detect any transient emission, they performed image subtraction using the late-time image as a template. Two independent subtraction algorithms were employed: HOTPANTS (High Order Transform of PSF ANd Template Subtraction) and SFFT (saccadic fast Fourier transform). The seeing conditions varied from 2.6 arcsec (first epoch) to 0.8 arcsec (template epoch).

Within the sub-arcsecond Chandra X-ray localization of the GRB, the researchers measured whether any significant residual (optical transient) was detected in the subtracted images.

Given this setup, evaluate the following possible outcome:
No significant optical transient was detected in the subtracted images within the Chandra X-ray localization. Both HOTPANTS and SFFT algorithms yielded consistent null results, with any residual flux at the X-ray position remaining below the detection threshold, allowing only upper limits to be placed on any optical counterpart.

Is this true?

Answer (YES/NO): YES